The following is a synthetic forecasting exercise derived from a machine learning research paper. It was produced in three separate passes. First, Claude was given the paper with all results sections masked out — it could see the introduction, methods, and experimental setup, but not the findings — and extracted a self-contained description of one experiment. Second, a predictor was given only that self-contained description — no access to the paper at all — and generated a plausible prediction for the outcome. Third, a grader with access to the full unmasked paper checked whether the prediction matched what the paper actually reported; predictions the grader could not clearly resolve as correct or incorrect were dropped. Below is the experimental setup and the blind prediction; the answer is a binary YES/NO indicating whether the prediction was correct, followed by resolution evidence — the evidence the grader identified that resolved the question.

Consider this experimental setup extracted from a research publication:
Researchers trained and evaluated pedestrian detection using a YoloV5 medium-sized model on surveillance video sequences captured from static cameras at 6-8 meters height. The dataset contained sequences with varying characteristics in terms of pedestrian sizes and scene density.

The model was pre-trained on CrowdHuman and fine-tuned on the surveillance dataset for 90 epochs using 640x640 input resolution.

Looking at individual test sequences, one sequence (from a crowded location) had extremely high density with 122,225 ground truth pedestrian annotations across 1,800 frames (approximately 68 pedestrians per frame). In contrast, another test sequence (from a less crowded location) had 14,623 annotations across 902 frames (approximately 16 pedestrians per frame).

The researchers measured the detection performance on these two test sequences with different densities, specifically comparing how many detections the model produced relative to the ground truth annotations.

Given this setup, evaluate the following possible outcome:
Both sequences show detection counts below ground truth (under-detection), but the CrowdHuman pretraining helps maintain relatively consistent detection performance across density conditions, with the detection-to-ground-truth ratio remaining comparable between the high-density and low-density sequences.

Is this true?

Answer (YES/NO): NO